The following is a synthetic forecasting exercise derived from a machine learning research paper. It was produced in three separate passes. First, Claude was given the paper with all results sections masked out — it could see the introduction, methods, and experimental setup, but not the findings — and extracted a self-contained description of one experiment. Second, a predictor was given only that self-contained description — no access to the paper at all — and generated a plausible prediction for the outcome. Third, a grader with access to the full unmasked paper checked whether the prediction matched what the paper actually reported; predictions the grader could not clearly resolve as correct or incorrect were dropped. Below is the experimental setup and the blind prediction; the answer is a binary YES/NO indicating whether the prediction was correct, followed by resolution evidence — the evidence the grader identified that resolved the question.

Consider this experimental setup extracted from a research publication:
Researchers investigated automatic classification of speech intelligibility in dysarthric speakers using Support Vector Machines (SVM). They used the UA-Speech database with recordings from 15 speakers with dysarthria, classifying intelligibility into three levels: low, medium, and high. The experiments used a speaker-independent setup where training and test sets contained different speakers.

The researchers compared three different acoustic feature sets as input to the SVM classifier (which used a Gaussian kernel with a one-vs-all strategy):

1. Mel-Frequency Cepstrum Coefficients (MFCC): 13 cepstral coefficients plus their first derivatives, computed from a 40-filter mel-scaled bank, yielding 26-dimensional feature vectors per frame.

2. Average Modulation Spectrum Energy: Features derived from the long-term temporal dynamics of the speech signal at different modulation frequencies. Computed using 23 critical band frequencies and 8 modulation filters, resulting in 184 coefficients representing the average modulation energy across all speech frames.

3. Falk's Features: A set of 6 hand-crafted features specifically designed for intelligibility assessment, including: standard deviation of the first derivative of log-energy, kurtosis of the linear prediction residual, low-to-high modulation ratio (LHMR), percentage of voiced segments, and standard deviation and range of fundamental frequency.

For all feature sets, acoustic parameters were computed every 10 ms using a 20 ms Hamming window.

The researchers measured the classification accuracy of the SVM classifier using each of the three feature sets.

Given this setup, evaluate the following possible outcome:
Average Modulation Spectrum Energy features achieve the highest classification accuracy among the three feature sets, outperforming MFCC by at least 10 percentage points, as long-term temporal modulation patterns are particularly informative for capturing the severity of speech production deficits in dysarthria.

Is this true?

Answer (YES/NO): NO